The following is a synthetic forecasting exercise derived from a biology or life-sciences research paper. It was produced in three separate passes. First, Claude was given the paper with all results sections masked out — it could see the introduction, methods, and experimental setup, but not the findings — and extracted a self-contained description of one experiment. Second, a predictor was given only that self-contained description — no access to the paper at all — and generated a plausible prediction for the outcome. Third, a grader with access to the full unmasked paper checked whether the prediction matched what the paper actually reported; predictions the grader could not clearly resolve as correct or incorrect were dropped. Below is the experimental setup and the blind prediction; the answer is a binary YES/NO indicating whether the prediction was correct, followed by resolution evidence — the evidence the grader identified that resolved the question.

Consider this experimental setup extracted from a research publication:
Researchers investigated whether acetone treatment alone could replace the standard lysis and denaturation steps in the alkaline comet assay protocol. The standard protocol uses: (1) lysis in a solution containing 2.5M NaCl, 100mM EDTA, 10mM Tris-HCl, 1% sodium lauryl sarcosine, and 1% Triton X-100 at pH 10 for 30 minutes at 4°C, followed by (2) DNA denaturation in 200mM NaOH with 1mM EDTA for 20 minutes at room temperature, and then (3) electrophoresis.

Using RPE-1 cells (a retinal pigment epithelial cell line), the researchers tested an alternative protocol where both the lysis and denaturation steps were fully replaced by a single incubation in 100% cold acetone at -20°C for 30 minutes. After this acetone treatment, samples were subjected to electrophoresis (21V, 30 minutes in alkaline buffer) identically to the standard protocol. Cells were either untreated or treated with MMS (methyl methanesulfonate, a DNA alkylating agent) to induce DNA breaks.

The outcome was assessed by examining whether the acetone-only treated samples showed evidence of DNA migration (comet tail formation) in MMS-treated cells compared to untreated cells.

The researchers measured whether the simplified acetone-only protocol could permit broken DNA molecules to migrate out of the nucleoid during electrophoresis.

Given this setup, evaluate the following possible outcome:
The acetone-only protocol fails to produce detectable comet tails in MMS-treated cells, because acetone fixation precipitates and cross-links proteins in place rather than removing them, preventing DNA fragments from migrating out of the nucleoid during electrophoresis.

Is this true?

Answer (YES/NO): NO